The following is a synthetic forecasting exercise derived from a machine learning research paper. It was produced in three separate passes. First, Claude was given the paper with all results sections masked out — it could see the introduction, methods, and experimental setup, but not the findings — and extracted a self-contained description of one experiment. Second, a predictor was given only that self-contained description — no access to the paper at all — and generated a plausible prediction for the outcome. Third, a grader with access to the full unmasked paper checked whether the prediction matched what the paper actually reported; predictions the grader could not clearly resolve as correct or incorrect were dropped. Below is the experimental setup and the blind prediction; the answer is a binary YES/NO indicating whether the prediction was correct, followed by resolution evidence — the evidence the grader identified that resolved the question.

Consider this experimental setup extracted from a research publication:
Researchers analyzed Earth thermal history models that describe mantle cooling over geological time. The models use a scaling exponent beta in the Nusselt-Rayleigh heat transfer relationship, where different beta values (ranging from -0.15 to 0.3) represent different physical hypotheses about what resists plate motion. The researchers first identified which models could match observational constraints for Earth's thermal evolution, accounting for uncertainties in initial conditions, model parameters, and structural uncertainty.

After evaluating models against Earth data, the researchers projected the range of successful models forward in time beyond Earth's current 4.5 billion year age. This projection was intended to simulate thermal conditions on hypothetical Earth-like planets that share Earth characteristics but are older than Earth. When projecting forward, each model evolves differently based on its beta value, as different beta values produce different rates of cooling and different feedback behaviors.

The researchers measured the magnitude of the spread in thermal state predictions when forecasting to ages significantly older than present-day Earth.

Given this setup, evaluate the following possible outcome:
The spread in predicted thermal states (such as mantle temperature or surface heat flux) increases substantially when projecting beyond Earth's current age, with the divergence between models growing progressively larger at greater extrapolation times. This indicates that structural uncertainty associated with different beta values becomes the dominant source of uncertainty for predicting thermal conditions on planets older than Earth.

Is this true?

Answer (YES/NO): YES